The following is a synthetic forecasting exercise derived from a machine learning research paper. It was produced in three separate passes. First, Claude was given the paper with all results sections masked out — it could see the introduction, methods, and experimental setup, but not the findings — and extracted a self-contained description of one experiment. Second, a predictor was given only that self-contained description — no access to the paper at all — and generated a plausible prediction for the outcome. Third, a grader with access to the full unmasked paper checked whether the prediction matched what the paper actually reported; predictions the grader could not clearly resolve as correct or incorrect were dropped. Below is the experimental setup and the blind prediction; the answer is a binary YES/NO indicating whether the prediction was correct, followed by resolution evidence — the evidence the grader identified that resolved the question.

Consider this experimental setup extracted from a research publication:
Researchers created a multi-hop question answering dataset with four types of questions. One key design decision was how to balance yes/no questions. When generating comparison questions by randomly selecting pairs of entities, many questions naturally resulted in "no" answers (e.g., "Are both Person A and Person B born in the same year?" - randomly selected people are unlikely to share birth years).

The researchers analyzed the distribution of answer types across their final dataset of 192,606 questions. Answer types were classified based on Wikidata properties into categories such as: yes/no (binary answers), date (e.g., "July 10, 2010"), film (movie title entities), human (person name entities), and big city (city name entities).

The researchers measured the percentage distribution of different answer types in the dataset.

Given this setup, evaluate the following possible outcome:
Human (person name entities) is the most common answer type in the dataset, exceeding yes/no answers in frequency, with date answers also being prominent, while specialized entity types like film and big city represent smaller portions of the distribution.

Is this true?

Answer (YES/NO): NO